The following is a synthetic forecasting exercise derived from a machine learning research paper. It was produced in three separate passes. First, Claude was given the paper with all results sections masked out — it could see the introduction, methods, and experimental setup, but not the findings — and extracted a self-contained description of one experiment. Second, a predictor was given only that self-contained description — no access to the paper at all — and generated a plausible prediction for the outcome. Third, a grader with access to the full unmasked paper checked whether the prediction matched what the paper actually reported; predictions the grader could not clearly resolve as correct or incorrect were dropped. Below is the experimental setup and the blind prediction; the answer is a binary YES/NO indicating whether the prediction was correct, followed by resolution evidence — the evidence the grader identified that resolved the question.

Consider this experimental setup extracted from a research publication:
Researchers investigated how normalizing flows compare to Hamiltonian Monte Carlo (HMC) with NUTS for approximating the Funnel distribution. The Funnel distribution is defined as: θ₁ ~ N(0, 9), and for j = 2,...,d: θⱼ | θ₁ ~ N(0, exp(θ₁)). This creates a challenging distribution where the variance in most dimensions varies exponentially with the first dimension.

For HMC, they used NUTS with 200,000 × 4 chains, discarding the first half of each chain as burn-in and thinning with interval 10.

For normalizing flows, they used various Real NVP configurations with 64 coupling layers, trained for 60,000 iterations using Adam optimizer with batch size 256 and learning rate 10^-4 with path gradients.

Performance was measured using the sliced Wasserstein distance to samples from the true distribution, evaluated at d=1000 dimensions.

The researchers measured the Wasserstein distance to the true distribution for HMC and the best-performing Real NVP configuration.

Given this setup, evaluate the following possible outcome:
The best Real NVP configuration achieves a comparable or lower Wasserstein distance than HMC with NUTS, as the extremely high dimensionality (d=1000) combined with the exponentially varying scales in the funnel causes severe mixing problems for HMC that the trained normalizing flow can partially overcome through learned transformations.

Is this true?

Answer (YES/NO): YES